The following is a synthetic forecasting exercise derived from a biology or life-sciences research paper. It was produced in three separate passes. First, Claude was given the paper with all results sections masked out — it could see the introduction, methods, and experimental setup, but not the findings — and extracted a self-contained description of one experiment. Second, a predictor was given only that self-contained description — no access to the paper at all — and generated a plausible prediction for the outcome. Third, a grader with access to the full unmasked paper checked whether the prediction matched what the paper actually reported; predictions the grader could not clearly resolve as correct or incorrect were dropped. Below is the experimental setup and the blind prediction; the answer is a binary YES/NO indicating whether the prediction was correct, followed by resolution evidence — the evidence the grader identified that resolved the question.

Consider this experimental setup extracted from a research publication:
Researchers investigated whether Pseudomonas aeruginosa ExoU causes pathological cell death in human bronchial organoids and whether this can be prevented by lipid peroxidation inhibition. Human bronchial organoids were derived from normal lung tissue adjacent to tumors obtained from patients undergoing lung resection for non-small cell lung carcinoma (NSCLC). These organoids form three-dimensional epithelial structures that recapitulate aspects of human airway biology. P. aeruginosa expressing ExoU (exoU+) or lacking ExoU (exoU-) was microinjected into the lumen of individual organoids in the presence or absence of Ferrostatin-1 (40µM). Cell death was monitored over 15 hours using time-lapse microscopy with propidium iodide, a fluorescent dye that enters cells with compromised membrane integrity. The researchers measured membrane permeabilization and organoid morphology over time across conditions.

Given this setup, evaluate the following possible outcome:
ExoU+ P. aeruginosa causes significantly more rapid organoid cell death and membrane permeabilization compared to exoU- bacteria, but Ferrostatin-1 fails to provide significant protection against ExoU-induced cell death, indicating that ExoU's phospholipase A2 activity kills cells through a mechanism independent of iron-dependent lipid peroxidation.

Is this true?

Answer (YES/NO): NO